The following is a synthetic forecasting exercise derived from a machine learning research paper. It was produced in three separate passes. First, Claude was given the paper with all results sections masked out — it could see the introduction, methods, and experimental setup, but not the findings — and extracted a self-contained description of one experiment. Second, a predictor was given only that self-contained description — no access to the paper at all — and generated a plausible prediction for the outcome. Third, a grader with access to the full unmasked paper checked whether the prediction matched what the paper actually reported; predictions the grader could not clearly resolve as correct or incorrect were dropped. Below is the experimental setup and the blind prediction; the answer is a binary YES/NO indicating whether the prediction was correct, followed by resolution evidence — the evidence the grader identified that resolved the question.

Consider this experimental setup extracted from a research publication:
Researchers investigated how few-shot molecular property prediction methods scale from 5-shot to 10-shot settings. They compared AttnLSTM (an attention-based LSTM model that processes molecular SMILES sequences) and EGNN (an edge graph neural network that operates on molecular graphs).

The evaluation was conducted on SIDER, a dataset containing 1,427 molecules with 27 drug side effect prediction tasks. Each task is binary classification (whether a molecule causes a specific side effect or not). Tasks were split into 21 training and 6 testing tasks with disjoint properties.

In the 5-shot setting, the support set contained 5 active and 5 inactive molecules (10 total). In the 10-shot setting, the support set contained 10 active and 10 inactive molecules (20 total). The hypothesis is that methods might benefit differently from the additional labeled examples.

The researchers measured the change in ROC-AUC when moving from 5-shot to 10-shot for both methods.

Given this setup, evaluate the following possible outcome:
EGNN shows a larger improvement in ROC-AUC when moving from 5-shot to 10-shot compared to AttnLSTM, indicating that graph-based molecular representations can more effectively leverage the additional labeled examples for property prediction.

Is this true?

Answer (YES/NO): YES